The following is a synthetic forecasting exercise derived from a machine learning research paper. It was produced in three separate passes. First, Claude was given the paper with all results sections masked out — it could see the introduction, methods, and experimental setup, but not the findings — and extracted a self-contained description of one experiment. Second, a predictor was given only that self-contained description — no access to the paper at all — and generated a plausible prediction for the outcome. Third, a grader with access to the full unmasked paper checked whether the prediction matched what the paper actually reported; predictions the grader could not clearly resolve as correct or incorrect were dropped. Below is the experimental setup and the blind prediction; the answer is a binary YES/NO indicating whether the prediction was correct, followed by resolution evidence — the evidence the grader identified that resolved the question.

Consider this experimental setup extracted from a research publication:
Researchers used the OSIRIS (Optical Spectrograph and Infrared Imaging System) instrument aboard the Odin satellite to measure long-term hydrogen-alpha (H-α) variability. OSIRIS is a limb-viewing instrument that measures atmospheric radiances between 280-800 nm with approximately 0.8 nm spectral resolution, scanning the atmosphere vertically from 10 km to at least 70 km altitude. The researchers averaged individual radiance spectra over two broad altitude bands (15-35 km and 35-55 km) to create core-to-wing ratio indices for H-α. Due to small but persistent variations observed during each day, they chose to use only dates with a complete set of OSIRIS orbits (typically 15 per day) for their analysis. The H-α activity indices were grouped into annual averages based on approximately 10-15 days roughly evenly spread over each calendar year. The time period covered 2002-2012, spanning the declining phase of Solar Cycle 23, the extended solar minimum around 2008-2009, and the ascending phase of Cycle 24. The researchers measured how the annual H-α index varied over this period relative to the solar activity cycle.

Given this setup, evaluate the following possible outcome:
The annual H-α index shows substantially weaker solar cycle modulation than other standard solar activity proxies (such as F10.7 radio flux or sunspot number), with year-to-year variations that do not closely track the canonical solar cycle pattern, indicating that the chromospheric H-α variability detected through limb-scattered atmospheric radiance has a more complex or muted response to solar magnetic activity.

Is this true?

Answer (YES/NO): NO